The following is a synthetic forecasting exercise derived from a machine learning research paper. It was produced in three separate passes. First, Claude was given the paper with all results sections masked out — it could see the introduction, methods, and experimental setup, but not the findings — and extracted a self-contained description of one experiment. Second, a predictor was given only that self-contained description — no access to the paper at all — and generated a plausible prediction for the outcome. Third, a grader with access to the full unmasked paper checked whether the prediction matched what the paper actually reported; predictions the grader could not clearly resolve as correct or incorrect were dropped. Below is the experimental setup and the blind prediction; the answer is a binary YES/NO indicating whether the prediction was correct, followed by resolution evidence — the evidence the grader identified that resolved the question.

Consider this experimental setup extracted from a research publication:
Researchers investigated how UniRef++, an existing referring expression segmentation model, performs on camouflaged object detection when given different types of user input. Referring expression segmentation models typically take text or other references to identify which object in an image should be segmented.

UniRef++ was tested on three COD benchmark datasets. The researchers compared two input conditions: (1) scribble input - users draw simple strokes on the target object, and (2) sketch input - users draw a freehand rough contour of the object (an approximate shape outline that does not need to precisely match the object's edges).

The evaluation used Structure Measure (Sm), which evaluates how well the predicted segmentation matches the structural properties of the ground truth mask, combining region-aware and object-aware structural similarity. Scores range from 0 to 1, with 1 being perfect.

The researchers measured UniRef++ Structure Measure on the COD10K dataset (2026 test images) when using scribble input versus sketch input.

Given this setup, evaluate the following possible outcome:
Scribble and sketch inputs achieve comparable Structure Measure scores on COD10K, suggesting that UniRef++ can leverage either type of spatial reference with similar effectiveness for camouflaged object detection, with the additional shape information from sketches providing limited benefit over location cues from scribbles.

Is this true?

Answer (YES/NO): NO